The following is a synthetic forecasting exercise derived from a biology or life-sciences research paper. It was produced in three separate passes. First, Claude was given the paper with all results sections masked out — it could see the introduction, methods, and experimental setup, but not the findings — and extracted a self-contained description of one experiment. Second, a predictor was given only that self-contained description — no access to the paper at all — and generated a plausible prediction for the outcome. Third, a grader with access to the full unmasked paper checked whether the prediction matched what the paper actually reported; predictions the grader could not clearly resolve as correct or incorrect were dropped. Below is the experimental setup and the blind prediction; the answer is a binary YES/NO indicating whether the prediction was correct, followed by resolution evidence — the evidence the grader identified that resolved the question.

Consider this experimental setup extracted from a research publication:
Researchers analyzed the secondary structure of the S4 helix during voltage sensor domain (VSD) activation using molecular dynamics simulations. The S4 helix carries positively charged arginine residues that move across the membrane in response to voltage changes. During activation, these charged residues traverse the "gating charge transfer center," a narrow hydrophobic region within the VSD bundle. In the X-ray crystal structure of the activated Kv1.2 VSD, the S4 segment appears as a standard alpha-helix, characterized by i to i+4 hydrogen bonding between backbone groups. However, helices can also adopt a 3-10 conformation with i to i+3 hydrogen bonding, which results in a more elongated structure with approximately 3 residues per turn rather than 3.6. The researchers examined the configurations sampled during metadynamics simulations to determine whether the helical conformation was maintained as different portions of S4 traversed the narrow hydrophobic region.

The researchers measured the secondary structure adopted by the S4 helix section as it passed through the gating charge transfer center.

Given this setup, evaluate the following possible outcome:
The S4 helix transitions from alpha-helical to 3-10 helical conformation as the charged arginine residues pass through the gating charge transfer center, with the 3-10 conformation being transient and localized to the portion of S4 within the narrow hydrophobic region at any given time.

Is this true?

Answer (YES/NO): YES